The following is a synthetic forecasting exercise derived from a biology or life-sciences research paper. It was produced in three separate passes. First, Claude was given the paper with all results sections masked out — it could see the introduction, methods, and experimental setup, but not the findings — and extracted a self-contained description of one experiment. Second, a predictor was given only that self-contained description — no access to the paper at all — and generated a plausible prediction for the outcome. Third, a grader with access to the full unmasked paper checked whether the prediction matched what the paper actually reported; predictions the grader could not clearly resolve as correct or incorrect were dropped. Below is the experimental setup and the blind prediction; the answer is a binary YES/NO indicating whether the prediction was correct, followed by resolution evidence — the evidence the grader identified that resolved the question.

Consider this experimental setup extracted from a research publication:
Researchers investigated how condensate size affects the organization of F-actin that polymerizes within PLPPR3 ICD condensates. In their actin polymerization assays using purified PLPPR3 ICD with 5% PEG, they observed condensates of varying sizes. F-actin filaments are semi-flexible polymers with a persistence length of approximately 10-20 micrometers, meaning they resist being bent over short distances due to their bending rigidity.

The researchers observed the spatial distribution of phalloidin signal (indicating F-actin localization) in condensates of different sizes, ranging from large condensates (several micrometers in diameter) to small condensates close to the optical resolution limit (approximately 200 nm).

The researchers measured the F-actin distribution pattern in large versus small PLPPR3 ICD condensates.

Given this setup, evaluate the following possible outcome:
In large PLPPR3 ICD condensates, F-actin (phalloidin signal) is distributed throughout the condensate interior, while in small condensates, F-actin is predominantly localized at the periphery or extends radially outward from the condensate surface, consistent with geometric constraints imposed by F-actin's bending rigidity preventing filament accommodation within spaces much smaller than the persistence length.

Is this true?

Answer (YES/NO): NO